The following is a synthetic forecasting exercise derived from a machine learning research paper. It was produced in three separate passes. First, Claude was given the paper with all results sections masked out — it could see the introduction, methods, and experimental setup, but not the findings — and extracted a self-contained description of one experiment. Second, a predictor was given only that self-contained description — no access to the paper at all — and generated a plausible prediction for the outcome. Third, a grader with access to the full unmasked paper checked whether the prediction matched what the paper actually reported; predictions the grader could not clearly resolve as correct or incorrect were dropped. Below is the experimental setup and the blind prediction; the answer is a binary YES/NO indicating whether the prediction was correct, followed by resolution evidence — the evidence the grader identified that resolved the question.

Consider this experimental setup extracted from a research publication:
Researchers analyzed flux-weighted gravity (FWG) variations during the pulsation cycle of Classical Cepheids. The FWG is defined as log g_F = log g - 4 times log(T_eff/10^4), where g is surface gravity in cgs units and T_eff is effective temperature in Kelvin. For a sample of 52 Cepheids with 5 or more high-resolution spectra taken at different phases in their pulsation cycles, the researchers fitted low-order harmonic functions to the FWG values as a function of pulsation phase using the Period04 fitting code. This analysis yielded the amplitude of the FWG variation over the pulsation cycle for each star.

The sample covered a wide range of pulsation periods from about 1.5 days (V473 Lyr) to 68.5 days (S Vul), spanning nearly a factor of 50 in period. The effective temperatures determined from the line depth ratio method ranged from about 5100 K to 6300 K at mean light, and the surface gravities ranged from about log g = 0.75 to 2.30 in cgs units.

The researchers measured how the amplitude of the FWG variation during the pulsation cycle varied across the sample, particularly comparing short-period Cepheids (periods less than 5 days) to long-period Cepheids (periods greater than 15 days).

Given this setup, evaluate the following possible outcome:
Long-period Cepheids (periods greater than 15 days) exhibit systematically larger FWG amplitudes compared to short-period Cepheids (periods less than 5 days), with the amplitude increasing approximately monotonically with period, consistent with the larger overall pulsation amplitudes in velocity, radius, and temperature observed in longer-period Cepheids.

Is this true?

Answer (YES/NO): NO